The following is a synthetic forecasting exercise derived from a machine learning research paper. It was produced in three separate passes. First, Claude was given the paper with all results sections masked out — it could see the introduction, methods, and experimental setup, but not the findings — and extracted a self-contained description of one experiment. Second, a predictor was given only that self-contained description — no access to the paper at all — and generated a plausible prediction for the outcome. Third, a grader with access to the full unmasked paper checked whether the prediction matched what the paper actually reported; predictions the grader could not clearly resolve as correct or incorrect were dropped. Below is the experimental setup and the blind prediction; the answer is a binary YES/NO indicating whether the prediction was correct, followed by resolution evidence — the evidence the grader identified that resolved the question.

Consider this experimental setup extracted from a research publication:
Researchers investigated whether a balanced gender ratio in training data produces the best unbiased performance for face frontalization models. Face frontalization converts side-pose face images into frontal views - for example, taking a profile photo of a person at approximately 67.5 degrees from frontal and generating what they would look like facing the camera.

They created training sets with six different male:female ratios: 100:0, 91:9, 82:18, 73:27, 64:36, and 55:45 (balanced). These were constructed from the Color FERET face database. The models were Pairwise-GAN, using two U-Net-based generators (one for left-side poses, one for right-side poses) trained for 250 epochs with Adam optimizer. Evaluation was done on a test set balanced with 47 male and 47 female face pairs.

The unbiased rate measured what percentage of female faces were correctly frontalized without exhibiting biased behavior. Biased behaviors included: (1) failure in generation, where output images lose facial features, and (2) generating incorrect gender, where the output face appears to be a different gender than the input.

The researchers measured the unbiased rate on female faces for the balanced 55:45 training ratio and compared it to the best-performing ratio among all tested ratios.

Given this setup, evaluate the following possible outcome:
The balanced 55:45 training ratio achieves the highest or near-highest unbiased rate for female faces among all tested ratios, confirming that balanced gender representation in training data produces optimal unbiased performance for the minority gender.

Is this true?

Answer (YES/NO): NO